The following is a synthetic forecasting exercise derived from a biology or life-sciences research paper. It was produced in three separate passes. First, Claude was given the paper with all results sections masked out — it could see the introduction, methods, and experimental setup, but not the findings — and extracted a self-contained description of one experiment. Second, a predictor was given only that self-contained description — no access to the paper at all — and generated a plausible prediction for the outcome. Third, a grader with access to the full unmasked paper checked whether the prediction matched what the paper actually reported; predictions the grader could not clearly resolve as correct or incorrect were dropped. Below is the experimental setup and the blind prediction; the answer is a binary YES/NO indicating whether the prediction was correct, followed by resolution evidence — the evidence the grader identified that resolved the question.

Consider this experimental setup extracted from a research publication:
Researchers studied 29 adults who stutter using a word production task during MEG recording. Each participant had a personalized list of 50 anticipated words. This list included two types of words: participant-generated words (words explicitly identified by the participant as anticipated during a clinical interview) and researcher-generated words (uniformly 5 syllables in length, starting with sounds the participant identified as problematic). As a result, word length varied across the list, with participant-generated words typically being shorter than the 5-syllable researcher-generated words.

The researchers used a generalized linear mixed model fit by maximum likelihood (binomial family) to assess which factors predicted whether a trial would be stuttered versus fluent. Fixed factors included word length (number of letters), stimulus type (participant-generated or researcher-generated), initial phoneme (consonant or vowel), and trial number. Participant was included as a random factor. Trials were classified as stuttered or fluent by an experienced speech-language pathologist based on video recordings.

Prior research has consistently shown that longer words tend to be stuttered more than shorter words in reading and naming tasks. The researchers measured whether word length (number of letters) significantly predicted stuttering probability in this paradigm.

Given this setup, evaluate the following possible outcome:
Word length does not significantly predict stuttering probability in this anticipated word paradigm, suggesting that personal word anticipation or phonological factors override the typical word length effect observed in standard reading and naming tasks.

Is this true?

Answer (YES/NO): NO